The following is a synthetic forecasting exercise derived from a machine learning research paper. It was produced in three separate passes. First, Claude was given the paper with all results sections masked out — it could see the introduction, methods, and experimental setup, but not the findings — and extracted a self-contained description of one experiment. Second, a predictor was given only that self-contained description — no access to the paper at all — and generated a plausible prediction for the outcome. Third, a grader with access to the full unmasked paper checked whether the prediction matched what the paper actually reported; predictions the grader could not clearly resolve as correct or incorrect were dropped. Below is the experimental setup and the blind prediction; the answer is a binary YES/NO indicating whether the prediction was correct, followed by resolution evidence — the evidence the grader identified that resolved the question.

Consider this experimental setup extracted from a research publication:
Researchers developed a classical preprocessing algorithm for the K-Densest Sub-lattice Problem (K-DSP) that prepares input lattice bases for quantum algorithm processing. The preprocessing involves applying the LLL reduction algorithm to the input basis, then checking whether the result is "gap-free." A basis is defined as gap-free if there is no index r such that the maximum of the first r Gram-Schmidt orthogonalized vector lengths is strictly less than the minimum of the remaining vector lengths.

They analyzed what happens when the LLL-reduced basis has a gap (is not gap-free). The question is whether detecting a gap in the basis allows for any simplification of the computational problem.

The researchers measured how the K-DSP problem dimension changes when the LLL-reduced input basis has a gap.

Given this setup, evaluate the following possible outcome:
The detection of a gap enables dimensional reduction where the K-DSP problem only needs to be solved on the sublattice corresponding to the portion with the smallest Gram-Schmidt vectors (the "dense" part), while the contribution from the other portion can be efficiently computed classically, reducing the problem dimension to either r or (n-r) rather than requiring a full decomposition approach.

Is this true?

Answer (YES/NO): NO